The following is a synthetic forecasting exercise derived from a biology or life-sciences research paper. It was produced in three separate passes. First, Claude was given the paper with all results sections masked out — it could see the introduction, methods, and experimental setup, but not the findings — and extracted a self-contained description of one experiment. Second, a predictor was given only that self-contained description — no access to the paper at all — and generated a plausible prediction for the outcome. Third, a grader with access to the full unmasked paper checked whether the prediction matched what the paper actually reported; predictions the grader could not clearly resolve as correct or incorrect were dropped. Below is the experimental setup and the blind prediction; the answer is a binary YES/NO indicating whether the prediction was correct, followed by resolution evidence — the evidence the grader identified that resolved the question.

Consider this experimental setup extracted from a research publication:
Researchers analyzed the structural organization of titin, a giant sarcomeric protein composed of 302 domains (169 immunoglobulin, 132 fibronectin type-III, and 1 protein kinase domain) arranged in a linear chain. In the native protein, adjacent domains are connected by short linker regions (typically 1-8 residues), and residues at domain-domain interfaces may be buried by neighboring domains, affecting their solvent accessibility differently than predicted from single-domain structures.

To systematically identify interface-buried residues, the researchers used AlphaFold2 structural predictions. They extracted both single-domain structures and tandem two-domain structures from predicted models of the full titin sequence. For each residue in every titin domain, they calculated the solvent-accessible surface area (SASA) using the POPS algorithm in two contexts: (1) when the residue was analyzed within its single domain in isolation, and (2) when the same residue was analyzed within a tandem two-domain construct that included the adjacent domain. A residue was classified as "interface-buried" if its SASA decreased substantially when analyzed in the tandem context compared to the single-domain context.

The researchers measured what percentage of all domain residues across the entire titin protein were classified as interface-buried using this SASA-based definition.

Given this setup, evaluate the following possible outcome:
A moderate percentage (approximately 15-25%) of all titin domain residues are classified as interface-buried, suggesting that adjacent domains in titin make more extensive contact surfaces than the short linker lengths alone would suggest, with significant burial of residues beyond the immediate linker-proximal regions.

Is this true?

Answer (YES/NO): NO